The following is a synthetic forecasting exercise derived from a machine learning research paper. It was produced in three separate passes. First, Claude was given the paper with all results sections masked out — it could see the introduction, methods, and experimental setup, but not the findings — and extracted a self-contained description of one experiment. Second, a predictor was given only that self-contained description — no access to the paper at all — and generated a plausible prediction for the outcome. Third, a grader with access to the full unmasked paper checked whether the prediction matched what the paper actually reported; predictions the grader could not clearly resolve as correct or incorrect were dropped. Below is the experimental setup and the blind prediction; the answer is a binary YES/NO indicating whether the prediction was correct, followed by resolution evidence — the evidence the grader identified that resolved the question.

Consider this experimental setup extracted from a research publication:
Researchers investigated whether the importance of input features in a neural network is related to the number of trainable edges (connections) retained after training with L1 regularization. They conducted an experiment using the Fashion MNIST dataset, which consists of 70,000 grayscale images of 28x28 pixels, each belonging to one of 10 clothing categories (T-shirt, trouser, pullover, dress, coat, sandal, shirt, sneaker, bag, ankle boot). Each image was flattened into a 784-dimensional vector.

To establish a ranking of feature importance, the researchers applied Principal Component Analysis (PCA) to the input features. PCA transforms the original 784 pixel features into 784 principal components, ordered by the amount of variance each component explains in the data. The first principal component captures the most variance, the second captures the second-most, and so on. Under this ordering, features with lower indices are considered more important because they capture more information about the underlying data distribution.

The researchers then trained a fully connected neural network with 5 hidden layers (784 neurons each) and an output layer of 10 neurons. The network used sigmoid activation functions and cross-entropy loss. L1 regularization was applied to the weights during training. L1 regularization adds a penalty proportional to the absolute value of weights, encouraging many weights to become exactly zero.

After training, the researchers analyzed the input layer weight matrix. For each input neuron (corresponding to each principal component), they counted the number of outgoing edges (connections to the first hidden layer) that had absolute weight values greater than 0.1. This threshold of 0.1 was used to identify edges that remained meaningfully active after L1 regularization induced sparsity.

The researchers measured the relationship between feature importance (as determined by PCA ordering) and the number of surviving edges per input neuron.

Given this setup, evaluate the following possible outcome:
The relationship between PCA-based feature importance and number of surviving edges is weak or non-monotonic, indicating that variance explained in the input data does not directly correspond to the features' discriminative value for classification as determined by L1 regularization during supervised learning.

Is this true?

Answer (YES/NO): NO